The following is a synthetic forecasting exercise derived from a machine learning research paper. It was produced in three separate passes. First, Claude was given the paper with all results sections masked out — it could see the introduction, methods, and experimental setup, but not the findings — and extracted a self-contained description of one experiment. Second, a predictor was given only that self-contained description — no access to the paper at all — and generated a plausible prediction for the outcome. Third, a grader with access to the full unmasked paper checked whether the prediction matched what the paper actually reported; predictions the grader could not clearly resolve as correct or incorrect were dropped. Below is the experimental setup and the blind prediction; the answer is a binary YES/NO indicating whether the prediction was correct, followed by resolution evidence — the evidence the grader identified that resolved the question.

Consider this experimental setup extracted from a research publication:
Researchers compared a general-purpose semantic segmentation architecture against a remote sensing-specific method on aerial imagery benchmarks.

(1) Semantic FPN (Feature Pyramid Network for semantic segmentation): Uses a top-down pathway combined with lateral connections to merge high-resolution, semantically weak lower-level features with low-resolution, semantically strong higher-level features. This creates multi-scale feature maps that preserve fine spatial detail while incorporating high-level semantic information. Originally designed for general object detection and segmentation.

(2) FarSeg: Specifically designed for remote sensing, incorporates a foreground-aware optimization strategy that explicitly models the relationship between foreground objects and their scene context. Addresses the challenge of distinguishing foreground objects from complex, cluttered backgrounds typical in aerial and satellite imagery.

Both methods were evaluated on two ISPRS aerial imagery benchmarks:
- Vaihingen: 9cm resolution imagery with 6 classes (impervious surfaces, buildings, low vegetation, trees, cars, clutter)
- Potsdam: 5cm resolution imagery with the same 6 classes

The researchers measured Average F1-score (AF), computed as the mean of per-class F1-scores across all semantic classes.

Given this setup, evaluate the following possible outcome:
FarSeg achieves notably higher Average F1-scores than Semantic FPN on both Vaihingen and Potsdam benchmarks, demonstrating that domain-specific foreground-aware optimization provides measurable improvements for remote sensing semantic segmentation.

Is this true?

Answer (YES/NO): NO